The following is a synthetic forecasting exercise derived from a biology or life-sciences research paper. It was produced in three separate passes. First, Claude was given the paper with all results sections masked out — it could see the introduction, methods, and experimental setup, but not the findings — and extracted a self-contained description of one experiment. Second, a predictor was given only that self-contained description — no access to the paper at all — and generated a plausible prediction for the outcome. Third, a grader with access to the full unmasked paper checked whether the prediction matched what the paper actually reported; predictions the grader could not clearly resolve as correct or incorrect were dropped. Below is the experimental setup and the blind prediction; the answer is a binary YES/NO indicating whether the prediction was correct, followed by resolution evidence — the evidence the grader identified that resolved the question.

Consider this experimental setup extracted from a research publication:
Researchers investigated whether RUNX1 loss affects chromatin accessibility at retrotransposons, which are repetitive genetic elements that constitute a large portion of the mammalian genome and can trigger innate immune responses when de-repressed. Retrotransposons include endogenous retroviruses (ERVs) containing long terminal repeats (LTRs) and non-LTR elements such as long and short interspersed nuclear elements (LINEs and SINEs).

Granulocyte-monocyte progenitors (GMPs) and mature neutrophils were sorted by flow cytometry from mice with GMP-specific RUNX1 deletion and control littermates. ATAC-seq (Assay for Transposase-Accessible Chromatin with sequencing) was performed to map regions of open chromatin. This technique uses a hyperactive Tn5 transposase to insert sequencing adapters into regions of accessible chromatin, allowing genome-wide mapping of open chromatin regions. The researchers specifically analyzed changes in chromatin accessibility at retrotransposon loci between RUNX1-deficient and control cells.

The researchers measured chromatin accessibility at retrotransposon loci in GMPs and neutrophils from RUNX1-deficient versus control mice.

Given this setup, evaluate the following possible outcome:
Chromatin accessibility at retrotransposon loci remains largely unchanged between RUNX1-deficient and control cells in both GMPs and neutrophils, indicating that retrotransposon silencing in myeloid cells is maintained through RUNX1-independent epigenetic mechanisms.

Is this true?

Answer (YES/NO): NO